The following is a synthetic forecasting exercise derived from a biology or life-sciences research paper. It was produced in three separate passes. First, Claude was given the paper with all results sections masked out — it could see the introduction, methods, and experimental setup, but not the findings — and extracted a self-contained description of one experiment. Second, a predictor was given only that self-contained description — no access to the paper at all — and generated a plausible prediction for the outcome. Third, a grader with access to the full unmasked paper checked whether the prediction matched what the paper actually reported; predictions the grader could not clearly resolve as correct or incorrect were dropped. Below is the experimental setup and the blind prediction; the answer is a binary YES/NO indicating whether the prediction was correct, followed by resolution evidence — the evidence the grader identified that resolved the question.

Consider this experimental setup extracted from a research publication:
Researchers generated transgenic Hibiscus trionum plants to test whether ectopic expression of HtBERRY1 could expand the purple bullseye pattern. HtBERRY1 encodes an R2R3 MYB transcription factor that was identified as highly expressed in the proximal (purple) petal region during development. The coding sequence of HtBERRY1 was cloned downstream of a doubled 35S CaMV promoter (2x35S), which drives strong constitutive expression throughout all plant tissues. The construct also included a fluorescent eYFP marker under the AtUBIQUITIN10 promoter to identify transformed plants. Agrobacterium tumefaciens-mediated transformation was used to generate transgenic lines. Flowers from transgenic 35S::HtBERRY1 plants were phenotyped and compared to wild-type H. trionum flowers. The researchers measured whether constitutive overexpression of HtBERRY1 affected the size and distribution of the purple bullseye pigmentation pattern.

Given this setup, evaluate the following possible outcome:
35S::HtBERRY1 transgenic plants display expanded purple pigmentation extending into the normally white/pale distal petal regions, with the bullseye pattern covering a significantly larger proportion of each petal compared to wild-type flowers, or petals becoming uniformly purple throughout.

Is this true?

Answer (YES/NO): YES